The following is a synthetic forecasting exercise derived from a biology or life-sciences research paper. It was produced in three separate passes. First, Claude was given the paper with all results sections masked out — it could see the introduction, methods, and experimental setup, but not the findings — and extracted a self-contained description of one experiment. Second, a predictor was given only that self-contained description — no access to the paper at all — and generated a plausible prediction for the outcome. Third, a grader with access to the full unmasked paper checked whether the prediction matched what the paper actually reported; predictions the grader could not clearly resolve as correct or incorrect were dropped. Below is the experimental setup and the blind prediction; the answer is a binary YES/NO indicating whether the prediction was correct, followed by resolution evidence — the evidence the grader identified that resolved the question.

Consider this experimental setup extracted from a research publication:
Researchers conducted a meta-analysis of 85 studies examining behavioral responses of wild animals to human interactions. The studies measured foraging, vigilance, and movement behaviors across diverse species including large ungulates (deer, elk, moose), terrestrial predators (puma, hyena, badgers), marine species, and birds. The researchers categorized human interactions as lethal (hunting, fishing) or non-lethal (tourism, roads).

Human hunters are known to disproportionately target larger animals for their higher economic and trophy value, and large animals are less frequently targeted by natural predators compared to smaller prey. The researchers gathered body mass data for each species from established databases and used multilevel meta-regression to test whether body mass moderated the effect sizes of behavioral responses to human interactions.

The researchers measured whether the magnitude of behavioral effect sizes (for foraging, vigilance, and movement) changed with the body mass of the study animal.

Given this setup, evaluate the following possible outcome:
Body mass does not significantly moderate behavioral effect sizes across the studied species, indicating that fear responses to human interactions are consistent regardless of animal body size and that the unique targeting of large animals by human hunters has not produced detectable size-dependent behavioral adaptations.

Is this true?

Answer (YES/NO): YES